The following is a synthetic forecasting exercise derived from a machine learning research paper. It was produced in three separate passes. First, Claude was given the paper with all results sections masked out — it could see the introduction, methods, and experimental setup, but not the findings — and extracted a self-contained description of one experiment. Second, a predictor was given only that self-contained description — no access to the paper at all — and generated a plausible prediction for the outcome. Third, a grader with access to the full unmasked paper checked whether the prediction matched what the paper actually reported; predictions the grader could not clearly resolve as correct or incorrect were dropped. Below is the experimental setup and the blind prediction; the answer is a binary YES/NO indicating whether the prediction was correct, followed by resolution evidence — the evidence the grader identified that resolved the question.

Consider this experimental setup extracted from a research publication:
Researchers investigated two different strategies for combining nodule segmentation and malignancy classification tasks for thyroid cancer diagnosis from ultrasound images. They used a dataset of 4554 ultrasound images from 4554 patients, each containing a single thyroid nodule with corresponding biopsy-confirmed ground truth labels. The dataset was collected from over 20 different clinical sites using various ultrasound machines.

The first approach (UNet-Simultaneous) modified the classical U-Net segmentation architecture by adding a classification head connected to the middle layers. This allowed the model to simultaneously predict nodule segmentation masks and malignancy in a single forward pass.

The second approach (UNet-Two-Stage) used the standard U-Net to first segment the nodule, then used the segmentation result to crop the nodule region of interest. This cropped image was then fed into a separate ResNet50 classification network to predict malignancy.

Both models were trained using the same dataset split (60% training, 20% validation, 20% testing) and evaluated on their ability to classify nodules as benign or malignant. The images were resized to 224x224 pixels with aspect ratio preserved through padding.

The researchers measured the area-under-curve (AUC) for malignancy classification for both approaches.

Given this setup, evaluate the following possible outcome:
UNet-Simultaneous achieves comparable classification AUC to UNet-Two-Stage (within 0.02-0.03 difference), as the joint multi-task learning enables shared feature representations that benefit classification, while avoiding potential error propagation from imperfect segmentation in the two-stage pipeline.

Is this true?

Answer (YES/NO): NO